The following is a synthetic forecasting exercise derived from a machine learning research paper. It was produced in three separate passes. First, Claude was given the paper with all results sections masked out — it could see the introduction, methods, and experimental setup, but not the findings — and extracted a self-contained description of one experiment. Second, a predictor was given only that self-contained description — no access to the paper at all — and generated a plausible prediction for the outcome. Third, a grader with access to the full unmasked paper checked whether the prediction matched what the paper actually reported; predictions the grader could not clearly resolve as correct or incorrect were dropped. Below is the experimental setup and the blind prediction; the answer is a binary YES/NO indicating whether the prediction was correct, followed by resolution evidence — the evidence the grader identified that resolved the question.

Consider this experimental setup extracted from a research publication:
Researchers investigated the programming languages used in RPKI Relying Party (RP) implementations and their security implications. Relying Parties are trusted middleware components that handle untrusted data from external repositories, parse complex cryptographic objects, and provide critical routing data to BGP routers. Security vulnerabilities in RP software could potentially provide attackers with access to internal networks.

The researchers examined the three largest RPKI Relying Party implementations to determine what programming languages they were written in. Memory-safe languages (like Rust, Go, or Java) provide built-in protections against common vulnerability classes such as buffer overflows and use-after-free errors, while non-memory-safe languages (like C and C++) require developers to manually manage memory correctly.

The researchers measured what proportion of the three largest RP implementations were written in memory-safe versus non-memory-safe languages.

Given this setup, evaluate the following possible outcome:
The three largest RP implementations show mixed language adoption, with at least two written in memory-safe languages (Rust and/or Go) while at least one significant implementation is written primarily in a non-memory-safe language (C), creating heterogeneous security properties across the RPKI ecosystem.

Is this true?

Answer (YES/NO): NO